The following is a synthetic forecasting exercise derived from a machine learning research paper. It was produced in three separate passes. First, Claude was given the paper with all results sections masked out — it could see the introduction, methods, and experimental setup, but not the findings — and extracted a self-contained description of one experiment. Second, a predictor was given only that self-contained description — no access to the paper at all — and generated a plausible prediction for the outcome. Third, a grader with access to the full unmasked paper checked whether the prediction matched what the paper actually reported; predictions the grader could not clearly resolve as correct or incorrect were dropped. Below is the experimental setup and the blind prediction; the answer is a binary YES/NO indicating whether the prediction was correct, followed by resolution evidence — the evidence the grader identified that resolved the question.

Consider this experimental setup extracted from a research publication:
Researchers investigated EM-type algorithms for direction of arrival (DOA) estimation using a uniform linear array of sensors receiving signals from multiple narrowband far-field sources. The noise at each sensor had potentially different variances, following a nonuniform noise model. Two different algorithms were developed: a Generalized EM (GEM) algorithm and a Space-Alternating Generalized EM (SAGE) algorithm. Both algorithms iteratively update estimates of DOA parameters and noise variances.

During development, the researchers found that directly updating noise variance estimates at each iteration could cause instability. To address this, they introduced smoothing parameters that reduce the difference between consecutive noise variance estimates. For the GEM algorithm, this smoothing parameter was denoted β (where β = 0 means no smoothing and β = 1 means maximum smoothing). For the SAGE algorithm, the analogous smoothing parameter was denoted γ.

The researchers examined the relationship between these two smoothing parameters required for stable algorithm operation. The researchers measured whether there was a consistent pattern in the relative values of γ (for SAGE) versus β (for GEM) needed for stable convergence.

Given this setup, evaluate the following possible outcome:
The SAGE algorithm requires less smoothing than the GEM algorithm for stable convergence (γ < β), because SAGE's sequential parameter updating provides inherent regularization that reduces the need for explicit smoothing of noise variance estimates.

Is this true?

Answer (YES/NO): NO